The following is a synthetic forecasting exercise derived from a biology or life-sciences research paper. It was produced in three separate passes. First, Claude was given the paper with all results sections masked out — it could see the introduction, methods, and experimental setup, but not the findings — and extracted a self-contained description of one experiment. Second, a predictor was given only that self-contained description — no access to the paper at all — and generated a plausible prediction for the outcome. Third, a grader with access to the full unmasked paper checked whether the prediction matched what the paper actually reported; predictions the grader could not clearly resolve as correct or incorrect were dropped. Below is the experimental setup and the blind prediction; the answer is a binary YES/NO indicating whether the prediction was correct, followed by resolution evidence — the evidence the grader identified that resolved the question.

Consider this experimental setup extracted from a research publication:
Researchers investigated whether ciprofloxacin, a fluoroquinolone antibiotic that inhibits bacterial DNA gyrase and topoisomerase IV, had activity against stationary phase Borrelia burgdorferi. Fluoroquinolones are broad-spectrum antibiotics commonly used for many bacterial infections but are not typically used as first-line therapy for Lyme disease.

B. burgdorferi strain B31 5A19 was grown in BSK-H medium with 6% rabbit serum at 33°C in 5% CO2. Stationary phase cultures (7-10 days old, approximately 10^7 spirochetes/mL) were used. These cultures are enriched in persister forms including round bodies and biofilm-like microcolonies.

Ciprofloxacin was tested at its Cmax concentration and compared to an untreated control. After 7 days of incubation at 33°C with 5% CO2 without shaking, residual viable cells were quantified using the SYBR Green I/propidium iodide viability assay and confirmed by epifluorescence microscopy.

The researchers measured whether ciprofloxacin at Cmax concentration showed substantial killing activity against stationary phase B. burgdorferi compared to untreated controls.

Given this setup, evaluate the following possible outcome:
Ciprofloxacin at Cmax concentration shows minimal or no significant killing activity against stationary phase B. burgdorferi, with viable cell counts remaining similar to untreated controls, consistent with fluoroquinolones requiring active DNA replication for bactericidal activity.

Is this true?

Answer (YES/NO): NO